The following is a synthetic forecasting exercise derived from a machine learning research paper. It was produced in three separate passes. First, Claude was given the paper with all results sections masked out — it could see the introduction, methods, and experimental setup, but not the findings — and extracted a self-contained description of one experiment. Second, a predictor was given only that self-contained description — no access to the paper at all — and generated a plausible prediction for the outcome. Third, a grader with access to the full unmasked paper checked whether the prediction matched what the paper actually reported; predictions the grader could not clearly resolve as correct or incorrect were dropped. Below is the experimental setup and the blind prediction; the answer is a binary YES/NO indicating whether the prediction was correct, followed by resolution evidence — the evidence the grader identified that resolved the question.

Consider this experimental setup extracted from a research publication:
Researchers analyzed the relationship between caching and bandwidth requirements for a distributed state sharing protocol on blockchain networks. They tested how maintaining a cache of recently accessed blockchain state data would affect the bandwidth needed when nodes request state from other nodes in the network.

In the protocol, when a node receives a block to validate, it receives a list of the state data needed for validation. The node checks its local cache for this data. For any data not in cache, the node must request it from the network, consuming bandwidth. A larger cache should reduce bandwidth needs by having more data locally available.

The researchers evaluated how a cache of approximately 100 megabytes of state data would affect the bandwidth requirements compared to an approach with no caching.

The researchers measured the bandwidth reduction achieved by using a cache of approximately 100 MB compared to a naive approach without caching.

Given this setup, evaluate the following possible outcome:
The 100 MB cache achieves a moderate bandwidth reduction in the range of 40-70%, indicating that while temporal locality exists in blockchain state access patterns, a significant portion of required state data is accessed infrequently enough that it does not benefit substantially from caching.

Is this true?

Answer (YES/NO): YES